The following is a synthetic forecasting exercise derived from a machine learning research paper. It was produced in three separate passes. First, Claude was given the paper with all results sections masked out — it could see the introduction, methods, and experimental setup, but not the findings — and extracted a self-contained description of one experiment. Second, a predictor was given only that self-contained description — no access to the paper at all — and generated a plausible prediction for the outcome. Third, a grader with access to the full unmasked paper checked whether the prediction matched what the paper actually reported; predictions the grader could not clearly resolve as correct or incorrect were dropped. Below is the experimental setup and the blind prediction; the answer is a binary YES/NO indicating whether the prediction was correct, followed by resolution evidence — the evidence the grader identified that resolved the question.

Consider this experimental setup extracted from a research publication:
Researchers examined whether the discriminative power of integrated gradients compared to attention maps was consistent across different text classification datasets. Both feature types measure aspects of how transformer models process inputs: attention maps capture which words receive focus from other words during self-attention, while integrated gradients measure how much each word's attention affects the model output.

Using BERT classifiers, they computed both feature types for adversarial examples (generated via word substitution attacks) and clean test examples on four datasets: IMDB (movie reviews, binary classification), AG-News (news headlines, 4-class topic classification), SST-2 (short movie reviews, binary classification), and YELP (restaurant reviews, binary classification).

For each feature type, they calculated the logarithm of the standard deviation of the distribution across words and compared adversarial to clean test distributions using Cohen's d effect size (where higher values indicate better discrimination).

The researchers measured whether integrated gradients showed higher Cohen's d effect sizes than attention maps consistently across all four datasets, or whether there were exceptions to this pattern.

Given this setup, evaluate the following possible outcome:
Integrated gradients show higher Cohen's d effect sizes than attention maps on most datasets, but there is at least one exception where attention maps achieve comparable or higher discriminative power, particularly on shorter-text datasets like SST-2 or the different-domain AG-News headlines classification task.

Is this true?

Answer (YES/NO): YES